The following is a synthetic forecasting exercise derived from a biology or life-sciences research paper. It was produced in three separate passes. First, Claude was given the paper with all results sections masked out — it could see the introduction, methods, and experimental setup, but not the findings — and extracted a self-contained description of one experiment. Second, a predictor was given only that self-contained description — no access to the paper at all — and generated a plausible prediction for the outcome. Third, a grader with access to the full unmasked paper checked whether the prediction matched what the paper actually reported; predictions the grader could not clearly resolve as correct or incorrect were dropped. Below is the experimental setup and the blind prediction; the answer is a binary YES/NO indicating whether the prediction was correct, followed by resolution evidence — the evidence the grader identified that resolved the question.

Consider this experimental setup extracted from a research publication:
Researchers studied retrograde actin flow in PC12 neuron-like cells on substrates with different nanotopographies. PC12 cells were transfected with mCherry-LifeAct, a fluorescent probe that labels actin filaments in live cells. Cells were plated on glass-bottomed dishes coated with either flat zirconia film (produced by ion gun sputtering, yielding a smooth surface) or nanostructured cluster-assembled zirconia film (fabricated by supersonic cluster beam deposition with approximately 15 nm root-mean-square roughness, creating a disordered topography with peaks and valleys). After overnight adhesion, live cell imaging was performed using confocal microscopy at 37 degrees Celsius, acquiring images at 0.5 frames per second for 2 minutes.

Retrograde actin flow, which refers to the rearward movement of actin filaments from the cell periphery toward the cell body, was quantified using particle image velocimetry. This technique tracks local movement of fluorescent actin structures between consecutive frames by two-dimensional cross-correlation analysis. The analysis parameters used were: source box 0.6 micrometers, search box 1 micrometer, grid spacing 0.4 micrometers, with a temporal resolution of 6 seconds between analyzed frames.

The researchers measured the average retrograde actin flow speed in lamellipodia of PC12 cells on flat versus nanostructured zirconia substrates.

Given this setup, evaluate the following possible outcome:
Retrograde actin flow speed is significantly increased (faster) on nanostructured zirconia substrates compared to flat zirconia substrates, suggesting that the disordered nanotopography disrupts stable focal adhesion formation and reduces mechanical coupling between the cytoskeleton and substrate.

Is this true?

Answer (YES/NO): YES